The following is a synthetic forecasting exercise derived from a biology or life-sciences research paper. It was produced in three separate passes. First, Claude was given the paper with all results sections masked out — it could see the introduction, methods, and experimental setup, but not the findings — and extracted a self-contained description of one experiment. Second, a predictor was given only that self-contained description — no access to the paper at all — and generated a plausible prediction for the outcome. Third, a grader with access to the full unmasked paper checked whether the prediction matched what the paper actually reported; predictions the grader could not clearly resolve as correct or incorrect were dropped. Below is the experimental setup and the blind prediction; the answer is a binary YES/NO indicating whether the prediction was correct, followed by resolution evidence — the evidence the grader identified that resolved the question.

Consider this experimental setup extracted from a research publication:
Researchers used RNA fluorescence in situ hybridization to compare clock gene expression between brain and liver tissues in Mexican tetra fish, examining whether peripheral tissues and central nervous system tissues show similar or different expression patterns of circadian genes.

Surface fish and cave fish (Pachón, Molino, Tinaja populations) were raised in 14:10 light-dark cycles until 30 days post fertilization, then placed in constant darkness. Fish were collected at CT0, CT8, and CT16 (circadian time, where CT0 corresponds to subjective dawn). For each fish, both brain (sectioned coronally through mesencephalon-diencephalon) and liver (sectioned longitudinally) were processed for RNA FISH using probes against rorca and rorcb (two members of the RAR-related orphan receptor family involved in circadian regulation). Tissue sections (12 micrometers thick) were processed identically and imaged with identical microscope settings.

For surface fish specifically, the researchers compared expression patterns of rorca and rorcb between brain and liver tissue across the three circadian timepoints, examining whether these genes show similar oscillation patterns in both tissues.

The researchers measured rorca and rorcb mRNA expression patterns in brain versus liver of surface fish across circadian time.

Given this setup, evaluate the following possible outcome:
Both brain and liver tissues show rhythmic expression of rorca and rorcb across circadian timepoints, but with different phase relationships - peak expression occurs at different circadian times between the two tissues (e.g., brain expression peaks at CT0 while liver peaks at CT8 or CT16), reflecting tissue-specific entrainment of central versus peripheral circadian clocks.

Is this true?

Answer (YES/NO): NO